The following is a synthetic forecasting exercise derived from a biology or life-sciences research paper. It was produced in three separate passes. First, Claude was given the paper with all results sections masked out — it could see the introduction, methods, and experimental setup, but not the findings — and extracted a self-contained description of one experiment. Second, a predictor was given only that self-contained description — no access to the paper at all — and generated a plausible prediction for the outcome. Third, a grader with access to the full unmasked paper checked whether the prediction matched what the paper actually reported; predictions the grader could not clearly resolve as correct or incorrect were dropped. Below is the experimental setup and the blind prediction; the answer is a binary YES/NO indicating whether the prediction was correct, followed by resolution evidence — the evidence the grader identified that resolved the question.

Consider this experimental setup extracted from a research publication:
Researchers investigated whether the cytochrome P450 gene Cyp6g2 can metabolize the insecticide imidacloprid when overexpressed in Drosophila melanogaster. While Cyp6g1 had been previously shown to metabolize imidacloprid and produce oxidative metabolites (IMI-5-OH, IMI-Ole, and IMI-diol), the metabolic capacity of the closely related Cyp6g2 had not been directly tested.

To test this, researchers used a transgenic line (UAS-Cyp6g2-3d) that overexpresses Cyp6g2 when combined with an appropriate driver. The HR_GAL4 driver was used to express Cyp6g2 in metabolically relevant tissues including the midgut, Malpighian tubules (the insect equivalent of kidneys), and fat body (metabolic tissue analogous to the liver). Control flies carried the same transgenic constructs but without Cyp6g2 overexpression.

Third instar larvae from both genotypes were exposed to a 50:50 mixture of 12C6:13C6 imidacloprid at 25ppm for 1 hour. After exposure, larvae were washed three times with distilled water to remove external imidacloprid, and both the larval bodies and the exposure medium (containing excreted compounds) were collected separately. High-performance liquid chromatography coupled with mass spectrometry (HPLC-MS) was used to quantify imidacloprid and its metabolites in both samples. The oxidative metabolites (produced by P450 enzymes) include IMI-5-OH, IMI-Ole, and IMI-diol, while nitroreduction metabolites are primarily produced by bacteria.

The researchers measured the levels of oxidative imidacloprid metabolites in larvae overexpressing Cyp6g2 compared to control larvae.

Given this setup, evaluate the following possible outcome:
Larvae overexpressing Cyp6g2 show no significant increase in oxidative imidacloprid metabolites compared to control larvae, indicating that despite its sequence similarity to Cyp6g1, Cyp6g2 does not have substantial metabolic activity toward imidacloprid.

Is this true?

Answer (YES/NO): NO